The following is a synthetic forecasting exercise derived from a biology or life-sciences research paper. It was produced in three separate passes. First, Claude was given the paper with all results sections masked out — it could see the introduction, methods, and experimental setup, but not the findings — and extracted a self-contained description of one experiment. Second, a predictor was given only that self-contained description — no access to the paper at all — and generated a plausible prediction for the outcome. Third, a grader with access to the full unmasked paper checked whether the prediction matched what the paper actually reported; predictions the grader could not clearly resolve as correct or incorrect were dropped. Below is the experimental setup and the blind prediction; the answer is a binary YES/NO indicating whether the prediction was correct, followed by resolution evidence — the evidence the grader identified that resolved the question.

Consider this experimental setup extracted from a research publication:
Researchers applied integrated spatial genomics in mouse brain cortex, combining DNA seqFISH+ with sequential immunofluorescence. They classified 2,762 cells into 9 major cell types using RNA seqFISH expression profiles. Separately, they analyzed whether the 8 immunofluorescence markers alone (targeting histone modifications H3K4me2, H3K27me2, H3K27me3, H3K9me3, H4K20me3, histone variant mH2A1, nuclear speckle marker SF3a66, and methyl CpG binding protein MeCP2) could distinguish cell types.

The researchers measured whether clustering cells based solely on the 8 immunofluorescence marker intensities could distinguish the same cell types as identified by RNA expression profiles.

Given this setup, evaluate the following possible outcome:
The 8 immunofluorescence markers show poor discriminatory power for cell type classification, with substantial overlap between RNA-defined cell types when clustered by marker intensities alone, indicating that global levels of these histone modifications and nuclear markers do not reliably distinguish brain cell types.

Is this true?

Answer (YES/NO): NO